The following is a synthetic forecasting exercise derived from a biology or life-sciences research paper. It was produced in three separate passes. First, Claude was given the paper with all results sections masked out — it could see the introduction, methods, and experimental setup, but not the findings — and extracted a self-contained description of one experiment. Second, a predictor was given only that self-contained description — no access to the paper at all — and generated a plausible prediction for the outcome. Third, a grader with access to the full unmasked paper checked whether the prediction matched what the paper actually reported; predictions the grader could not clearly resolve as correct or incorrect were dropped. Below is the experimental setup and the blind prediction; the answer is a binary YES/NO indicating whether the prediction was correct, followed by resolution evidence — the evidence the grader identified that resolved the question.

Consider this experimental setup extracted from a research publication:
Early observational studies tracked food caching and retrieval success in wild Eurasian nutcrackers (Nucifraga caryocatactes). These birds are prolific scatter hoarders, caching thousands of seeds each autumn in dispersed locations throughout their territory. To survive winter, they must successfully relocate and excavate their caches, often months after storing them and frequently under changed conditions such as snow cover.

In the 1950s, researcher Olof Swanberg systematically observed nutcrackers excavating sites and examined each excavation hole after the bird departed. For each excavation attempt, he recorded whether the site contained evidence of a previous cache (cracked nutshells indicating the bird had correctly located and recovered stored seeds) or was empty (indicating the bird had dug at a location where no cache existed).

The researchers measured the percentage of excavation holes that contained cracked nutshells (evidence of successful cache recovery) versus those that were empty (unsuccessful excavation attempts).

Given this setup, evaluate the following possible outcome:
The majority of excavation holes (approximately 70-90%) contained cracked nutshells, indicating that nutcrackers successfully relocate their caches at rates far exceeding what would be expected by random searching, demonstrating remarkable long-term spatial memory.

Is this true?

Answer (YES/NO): YES